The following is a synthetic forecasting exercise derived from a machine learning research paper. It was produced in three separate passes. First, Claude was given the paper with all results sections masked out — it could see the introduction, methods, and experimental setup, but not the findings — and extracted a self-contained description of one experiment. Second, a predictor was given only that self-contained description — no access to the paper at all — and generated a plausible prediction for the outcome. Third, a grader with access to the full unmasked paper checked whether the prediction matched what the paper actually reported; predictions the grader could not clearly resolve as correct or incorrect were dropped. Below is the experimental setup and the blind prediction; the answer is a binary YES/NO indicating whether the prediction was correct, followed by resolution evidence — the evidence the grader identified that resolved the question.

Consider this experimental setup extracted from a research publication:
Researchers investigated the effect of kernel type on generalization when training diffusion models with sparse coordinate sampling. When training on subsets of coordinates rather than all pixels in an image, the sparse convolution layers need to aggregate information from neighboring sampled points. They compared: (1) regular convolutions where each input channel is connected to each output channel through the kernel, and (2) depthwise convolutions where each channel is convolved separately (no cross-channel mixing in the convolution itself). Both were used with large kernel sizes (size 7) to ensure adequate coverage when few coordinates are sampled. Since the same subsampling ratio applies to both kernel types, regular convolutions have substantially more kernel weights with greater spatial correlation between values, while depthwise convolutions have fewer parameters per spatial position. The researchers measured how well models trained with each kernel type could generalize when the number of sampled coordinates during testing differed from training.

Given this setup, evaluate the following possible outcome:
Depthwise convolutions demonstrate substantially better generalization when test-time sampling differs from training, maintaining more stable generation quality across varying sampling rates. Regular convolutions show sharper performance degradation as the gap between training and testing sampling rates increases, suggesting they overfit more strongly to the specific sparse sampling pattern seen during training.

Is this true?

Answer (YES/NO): YES